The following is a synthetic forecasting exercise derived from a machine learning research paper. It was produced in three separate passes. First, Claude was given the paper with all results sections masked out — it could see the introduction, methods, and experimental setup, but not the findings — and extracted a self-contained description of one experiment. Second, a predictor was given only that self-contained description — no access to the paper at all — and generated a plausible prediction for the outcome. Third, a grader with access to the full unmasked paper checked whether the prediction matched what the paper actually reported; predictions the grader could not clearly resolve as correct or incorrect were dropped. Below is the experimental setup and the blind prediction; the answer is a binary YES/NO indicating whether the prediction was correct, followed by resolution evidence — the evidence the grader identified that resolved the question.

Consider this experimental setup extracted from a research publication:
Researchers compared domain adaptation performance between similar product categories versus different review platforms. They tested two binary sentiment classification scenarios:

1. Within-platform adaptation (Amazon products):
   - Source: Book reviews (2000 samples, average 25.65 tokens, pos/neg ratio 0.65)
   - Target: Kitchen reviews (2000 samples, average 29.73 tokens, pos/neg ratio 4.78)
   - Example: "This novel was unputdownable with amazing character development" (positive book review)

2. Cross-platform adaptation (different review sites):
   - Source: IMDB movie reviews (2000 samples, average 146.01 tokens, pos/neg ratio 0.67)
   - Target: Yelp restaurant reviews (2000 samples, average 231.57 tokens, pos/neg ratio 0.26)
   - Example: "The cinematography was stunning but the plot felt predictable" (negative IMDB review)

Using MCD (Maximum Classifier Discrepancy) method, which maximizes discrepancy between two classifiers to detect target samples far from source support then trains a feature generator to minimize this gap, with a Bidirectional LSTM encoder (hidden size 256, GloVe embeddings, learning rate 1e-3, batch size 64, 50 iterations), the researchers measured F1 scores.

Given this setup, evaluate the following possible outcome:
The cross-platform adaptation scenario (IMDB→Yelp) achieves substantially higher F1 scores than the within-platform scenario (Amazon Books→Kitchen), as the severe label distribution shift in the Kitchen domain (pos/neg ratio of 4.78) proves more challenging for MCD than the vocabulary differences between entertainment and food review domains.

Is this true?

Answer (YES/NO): NO